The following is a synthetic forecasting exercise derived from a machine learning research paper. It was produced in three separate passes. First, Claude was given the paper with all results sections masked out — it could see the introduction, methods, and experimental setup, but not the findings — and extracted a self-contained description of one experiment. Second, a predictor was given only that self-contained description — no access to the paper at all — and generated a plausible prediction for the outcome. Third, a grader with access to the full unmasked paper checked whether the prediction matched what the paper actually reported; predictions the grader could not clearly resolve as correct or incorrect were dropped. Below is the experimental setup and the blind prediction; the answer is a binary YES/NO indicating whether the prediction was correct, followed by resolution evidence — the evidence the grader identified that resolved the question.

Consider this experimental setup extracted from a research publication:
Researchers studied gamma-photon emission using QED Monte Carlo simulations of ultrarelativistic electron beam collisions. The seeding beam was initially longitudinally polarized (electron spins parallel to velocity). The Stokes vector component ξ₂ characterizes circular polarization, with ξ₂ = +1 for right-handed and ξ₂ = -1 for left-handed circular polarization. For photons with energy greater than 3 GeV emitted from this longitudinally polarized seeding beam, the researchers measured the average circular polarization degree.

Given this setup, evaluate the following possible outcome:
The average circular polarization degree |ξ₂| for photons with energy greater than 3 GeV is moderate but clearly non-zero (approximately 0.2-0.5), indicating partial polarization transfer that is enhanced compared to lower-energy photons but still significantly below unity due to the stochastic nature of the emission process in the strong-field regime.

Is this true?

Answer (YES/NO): NO